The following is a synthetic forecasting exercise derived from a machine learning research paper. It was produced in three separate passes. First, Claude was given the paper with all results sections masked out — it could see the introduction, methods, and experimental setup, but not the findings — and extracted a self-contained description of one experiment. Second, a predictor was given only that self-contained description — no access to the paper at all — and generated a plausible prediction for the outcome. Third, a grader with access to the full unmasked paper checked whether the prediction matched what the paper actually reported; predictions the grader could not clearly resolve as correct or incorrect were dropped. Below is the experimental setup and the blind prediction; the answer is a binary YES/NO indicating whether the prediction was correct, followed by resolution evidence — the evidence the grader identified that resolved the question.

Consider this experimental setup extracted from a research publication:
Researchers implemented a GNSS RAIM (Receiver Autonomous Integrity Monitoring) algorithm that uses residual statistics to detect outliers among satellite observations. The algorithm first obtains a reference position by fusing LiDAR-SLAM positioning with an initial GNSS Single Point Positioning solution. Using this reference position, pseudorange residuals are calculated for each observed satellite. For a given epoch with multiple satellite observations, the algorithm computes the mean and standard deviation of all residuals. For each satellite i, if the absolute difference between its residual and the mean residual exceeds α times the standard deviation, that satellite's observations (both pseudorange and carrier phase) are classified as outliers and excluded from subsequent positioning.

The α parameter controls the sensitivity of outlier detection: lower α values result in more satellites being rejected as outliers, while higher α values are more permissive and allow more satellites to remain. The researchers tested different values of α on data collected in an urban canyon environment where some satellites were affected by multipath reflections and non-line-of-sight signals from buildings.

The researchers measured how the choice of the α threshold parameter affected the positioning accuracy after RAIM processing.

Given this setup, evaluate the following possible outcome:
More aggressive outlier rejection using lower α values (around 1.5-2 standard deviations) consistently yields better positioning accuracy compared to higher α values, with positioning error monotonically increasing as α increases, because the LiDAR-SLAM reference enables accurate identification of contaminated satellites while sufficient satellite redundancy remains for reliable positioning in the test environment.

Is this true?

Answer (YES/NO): NO